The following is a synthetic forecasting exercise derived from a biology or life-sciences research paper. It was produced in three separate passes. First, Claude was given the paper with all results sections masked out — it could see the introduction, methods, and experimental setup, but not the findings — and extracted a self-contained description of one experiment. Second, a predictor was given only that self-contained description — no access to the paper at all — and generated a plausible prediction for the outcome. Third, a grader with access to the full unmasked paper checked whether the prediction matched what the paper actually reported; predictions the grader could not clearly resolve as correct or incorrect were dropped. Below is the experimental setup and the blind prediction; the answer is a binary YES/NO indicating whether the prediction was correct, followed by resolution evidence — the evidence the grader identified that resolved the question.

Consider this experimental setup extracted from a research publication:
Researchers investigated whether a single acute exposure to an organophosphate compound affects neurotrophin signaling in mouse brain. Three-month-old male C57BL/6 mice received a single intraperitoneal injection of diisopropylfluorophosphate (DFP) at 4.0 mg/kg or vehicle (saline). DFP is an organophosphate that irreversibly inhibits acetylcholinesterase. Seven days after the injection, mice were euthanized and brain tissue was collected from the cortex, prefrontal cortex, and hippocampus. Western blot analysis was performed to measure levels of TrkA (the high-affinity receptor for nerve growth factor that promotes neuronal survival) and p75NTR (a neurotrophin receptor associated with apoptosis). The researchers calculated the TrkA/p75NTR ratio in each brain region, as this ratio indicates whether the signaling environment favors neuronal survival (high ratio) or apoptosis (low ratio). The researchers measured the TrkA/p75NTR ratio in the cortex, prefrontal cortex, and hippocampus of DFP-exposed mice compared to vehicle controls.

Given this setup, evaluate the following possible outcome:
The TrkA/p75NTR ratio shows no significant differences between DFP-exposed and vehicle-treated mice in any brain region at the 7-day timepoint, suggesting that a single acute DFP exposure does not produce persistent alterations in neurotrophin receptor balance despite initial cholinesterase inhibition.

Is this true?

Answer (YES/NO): NO